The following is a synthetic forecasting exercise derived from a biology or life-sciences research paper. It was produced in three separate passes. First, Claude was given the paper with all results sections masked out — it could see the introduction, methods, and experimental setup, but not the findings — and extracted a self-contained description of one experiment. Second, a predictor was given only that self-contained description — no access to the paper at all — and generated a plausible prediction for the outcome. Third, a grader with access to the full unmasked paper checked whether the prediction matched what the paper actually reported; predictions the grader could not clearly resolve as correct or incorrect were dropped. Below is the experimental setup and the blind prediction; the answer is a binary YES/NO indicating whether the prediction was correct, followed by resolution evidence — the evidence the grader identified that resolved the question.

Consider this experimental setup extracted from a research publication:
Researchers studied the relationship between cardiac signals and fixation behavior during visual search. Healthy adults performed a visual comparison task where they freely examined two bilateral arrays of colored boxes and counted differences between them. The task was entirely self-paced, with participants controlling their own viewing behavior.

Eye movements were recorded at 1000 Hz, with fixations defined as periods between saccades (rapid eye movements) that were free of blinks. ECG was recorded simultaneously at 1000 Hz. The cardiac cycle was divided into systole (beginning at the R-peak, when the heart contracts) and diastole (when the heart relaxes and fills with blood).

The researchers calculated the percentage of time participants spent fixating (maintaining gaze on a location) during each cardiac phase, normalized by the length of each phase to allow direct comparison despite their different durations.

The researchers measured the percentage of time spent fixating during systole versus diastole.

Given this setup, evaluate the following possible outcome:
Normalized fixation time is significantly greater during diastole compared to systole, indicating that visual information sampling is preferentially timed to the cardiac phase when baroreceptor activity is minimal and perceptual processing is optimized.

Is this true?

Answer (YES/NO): YES